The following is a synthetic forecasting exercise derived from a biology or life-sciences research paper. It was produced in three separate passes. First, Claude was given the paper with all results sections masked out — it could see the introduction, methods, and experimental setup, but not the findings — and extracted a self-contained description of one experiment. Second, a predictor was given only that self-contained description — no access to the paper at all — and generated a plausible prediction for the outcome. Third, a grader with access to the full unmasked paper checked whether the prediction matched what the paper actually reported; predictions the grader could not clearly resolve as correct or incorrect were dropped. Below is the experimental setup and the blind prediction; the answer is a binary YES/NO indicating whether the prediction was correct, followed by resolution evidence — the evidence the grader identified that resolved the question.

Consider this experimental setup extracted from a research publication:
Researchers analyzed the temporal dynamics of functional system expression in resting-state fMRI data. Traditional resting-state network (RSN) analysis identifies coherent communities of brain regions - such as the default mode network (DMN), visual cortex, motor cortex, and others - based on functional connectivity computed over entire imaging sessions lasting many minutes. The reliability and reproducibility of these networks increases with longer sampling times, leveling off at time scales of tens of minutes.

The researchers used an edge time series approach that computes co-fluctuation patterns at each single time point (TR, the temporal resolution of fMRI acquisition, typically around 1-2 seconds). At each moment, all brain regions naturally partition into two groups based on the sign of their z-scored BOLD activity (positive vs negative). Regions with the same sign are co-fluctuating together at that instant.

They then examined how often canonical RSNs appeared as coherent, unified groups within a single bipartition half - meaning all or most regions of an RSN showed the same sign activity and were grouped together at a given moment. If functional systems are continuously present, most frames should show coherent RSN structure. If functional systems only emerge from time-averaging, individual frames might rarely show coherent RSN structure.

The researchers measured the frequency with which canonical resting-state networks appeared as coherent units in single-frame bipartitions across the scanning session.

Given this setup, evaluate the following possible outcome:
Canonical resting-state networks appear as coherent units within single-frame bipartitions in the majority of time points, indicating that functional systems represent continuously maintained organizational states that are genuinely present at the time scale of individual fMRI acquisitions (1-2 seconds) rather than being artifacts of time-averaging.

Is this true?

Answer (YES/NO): NO